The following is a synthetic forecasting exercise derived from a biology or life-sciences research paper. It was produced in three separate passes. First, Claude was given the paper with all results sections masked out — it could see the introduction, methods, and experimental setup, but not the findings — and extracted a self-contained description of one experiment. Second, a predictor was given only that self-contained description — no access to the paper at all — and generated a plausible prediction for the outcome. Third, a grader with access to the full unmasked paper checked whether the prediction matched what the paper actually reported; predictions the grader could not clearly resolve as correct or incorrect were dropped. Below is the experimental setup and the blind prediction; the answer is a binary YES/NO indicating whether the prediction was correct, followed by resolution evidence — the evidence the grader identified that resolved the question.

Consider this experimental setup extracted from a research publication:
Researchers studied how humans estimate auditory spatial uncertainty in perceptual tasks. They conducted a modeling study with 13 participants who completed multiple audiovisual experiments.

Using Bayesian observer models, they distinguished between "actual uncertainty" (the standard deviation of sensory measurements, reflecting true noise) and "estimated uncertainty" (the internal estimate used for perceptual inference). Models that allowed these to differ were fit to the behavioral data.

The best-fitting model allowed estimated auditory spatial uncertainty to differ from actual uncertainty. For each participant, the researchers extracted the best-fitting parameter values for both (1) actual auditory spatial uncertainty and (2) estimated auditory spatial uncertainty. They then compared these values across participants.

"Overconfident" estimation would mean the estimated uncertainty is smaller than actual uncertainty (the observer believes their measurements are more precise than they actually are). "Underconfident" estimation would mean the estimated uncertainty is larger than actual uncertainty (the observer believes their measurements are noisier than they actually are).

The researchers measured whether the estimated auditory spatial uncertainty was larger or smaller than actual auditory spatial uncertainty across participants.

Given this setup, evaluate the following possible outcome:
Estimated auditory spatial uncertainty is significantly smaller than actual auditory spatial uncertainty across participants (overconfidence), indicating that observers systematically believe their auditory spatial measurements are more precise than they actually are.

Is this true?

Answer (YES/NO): YES